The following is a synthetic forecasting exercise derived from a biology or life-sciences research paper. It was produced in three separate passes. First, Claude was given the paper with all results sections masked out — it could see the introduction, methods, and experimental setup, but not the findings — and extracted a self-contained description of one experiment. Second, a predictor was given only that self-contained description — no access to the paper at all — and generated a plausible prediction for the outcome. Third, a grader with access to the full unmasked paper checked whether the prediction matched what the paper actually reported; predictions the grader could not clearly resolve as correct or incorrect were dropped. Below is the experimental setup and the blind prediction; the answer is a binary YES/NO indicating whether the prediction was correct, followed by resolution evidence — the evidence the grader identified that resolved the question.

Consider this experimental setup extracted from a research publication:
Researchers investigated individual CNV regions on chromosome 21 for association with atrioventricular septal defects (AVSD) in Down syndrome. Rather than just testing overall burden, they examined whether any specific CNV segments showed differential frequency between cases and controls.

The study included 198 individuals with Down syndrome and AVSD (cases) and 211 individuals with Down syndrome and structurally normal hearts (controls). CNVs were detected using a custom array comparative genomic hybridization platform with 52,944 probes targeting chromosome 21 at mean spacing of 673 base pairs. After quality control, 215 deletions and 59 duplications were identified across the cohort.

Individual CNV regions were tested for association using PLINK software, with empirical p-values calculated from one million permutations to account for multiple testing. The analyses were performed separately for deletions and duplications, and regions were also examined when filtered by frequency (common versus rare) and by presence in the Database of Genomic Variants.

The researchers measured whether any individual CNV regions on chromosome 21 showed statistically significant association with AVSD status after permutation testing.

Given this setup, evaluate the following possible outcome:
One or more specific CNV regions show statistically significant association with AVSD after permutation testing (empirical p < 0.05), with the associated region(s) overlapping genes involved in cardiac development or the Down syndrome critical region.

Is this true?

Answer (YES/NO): NO